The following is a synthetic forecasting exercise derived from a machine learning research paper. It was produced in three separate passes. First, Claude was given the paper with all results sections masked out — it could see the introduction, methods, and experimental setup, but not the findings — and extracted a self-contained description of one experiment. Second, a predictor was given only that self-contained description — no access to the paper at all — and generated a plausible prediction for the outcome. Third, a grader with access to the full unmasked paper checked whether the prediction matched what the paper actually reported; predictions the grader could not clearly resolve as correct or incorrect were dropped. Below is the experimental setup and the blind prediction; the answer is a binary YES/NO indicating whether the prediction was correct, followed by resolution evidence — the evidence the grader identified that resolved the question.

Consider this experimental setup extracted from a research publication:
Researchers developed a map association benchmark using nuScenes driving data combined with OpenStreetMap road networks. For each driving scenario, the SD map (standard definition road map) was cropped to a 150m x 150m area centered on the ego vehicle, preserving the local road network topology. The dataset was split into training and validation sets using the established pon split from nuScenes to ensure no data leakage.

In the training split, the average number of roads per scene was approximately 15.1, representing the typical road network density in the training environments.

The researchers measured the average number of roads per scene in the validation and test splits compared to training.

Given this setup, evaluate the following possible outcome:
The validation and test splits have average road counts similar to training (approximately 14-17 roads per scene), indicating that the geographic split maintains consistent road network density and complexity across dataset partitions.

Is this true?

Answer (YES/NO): NO